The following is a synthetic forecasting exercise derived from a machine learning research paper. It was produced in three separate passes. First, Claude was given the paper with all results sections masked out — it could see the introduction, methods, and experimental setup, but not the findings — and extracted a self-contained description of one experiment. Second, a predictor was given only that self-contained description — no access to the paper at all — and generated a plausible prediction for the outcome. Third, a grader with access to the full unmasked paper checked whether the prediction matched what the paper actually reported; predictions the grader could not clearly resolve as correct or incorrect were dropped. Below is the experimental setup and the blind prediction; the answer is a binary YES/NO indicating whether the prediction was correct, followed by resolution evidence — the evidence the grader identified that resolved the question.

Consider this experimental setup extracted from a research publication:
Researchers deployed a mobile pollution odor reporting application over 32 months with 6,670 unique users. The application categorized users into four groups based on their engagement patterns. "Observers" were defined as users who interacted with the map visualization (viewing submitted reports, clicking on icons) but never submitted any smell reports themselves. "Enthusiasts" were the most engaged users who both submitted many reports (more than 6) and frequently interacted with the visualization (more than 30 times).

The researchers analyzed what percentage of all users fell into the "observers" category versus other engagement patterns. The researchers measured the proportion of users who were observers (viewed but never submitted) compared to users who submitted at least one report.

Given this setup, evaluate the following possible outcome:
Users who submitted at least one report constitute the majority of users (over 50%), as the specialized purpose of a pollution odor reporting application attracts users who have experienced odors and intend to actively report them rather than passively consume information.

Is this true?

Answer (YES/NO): YES